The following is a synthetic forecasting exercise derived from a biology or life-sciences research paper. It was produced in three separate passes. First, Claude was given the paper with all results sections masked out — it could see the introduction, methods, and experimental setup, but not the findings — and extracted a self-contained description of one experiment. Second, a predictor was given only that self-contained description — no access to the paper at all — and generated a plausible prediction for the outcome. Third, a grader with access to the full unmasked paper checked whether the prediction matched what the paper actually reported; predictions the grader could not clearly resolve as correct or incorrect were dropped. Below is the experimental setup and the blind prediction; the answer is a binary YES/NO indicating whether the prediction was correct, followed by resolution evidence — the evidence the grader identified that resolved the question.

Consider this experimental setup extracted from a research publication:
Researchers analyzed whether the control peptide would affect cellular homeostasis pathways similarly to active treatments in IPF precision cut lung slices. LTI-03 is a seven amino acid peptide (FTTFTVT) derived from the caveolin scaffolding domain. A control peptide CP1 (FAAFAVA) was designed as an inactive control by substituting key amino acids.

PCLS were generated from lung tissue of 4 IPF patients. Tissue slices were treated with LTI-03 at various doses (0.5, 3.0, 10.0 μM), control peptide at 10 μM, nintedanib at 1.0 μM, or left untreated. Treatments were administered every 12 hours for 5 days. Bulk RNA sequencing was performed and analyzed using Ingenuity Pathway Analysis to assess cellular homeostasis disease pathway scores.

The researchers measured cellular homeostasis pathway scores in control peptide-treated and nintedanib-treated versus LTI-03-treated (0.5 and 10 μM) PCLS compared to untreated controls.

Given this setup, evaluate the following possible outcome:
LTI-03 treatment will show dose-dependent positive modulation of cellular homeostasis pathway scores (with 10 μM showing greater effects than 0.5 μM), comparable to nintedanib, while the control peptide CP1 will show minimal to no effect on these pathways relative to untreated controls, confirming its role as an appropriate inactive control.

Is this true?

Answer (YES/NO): NO